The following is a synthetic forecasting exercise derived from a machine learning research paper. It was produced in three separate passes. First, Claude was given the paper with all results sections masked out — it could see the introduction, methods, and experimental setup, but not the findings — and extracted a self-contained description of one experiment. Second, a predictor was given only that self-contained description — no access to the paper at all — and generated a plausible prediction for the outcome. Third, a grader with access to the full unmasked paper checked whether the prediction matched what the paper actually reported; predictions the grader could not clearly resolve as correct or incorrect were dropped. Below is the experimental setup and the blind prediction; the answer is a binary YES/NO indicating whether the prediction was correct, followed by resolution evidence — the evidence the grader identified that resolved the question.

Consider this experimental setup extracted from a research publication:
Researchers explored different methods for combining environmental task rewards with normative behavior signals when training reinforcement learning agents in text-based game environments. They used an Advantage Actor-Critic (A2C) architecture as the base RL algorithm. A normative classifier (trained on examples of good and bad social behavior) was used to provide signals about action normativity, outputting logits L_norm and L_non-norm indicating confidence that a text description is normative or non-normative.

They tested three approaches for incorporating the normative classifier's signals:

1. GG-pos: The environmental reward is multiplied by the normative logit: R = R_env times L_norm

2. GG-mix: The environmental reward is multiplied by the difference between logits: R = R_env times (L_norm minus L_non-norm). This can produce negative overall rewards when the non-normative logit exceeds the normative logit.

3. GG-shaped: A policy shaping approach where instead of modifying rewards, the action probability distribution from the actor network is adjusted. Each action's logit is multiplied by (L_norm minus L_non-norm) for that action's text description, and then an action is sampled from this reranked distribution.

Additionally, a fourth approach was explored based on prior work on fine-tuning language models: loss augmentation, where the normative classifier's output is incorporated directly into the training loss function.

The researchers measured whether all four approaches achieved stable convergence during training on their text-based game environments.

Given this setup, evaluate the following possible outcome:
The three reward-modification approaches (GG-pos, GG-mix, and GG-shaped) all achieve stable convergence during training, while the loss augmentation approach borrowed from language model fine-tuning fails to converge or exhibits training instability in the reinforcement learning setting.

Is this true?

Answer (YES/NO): YES